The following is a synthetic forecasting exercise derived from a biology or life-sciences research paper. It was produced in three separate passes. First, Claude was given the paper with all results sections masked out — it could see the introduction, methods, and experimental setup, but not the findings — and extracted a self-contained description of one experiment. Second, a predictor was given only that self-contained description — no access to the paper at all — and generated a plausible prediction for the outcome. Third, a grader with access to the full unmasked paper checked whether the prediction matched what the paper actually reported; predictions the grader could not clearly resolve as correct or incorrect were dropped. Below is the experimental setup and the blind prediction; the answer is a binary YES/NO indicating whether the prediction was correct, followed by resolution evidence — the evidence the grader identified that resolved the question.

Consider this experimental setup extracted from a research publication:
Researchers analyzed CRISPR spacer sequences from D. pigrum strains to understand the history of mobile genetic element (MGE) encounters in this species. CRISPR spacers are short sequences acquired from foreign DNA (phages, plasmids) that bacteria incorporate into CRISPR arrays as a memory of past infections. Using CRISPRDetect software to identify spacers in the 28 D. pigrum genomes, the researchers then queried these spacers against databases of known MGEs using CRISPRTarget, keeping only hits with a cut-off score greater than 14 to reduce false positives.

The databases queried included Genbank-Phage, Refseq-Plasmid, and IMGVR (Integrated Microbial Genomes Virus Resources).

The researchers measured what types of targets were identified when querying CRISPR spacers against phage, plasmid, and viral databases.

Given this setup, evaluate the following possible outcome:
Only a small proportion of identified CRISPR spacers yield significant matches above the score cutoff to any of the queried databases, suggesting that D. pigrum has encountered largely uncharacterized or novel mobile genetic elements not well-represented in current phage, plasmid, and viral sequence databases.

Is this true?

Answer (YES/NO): YES